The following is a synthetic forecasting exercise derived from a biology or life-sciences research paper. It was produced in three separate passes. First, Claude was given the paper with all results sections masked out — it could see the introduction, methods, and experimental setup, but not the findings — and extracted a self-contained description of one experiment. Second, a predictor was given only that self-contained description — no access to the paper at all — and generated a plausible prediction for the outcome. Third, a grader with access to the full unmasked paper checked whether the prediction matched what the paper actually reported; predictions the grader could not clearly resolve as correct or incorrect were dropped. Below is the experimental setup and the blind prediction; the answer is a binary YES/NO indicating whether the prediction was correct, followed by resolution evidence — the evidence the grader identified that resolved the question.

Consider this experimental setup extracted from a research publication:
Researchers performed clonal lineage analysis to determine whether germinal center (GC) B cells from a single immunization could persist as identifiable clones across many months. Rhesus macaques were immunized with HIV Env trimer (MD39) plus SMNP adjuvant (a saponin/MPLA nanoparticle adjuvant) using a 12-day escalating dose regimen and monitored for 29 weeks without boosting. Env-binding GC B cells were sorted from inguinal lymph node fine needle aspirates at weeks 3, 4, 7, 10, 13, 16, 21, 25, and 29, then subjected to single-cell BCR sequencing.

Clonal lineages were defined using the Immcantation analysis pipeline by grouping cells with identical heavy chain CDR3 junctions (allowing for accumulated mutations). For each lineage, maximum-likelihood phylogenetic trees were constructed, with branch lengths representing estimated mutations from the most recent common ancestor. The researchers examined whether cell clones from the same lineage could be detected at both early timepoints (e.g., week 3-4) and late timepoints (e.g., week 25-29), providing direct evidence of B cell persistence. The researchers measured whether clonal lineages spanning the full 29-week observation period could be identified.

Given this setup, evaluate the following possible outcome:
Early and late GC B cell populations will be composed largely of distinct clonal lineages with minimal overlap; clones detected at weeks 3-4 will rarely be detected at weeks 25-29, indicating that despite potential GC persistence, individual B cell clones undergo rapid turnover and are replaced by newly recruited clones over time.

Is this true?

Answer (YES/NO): NO